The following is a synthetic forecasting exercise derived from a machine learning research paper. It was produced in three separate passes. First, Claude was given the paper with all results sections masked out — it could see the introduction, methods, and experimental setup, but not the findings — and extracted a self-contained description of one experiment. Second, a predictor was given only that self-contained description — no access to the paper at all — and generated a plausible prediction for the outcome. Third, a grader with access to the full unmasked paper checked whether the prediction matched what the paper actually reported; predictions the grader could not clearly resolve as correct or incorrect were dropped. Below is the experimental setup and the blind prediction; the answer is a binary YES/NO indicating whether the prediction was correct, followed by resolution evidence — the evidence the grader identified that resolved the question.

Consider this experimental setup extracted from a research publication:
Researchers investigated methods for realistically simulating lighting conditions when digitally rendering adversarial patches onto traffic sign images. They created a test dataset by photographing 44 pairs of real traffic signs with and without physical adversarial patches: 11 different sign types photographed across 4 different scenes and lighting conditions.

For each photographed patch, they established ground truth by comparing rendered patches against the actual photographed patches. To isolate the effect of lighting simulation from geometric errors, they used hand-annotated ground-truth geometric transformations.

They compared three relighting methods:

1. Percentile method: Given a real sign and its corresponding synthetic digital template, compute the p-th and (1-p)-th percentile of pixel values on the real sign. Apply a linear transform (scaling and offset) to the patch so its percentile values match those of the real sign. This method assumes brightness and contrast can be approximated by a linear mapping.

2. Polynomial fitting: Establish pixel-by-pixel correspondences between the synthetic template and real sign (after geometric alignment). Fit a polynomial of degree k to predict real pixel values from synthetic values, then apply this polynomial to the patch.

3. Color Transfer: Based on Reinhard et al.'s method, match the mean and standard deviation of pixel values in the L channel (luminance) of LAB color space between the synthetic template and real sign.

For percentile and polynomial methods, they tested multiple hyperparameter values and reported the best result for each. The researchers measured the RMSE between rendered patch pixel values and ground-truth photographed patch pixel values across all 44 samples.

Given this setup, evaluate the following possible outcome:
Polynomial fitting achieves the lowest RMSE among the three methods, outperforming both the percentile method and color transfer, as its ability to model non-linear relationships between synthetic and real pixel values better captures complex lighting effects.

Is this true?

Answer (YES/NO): NO